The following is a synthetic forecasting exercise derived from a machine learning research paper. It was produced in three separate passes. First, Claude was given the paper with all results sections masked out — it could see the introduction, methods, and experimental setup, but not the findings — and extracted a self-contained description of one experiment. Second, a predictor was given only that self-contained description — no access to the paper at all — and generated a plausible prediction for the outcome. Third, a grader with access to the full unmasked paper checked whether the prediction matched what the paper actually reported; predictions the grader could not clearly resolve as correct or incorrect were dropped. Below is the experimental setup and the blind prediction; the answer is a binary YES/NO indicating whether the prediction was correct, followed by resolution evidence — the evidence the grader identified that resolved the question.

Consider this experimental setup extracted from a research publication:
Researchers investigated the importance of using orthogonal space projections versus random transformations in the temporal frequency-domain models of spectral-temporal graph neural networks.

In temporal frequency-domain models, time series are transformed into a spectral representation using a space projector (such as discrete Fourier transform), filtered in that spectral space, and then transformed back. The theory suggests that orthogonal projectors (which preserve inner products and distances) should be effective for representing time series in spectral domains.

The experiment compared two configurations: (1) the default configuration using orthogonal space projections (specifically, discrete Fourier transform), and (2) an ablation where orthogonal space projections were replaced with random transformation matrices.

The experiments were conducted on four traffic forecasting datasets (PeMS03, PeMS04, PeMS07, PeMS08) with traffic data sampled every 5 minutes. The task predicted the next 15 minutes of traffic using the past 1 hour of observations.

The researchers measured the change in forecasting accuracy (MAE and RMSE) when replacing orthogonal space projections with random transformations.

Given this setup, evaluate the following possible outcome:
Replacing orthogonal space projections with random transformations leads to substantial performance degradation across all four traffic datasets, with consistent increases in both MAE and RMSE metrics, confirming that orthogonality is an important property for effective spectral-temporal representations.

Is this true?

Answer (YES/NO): YES